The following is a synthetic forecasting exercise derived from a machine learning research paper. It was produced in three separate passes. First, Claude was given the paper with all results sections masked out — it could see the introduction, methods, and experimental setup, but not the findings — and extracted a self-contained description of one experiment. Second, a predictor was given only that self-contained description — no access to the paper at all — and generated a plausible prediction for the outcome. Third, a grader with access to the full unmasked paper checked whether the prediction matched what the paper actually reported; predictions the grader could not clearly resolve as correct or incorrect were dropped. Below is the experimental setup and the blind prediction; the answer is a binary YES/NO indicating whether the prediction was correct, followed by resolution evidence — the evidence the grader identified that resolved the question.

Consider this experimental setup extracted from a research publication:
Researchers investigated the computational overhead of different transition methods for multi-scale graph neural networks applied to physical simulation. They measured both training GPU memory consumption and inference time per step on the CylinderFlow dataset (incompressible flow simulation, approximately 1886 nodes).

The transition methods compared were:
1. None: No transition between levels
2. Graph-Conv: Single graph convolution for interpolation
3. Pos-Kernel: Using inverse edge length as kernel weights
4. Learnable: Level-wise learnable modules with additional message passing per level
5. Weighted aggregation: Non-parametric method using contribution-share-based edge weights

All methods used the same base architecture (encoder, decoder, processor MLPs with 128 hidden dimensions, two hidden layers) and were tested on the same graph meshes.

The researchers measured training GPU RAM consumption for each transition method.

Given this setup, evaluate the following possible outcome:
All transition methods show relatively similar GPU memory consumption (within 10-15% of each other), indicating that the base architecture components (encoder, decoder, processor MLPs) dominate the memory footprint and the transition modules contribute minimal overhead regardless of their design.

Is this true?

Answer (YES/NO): NO